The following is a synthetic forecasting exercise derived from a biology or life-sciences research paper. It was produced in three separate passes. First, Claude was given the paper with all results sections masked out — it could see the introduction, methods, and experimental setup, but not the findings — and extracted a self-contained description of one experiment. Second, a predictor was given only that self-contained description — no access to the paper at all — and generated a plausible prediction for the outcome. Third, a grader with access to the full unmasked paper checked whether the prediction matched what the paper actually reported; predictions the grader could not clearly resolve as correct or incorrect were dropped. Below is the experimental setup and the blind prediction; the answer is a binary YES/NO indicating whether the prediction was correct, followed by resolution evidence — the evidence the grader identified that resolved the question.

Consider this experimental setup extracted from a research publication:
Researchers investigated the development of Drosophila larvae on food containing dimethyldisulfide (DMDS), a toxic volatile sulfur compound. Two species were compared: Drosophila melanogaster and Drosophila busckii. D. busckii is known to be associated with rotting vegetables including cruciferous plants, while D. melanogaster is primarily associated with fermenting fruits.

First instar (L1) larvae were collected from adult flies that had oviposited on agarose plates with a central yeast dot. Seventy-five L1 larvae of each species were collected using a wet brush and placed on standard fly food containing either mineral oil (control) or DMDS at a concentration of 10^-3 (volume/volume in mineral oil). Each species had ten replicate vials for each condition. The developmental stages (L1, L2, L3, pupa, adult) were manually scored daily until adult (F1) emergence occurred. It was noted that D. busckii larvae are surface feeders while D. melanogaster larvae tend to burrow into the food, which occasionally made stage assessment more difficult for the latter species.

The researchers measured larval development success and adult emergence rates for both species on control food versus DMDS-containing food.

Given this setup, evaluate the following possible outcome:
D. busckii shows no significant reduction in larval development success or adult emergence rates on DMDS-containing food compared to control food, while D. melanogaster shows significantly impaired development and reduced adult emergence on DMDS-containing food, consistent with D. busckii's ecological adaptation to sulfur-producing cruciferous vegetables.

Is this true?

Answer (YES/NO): YES